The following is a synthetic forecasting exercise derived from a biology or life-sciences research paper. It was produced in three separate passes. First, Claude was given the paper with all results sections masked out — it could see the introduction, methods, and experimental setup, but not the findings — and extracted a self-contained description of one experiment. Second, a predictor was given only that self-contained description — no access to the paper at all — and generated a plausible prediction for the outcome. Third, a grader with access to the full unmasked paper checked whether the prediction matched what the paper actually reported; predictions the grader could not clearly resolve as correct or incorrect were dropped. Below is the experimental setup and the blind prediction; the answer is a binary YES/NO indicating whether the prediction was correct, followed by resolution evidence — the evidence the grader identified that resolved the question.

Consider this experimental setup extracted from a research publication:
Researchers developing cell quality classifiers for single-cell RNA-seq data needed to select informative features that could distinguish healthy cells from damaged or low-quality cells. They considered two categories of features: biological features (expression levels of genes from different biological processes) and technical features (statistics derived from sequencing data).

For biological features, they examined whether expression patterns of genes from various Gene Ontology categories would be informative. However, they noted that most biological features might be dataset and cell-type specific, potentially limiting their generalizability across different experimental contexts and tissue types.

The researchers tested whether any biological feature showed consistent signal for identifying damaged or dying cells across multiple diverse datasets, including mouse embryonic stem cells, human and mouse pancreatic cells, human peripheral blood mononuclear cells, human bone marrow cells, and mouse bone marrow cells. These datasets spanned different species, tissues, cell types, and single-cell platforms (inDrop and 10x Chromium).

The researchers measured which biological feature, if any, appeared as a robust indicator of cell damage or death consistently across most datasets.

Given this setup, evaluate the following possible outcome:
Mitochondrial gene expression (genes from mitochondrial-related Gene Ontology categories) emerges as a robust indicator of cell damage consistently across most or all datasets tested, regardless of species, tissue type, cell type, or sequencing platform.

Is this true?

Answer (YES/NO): YES